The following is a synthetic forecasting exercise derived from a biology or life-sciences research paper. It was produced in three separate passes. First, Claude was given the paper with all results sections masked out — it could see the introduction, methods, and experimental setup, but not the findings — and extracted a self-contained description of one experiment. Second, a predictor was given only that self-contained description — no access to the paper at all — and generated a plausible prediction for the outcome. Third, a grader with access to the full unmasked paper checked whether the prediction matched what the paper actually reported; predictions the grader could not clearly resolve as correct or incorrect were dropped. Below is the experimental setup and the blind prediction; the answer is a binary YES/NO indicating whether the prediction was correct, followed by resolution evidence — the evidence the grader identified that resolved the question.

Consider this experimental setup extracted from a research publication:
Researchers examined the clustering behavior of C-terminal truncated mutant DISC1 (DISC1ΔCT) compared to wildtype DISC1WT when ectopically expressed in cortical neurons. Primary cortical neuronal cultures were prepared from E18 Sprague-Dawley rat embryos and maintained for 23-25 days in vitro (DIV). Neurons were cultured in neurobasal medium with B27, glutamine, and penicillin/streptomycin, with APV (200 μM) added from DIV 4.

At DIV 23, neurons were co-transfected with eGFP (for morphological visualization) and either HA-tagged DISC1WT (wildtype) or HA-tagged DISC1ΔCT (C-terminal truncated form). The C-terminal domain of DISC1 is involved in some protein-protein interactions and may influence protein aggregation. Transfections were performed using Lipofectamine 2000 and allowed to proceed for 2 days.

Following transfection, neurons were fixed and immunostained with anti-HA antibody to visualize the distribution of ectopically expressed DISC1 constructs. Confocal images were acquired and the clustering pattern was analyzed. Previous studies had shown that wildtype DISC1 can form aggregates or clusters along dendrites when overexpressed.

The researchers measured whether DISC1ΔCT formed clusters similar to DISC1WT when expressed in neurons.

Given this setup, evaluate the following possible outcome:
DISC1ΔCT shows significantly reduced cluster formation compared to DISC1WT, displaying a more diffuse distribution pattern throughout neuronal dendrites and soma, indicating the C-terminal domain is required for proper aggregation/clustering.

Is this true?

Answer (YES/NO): NO